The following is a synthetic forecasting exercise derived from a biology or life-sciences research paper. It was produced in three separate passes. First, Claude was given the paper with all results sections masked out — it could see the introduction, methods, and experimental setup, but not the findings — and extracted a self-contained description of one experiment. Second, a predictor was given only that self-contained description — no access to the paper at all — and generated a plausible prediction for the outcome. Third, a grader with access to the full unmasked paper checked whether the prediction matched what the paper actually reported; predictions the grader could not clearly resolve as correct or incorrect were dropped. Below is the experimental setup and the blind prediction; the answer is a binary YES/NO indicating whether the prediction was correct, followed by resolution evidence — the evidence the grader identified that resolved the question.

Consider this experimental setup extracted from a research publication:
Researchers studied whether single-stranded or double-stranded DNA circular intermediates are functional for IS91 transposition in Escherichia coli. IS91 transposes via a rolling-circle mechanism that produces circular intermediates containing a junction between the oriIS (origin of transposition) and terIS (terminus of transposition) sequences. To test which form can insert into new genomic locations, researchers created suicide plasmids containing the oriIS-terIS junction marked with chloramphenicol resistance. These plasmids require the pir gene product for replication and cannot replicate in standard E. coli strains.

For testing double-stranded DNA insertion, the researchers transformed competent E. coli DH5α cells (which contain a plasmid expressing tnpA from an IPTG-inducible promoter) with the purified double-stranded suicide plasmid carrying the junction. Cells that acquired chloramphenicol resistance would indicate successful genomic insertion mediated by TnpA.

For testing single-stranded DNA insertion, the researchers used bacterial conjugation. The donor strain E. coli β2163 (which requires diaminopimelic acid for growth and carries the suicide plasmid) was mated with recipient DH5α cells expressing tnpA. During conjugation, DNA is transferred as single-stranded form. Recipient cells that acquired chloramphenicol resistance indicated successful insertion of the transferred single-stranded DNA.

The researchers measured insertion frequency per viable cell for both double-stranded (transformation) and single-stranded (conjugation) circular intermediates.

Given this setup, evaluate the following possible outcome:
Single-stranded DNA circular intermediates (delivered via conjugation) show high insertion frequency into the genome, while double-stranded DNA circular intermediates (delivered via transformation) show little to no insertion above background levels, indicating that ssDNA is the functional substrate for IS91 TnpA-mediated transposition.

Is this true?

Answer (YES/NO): YES